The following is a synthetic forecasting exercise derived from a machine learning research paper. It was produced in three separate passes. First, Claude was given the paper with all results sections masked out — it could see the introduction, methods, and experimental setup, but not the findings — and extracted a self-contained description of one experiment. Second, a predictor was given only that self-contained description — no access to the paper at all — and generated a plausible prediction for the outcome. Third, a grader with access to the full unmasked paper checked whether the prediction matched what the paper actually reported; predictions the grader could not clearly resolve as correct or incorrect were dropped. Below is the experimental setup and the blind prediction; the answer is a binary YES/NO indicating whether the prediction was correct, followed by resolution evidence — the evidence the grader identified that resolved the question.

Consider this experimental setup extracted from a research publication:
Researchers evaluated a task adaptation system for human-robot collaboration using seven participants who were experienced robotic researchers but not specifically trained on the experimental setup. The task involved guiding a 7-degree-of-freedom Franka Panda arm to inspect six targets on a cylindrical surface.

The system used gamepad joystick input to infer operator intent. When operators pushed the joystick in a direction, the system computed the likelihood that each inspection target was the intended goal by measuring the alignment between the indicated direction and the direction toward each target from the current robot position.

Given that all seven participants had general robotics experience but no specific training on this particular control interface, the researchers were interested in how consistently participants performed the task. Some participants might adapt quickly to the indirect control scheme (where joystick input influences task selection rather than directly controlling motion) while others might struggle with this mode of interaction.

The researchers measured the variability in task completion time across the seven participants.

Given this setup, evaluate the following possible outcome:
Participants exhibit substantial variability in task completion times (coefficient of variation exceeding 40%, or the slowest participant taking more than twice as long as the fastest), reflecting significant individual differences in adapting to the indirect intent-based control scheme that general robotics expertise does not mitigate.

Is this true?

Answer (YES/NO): YES